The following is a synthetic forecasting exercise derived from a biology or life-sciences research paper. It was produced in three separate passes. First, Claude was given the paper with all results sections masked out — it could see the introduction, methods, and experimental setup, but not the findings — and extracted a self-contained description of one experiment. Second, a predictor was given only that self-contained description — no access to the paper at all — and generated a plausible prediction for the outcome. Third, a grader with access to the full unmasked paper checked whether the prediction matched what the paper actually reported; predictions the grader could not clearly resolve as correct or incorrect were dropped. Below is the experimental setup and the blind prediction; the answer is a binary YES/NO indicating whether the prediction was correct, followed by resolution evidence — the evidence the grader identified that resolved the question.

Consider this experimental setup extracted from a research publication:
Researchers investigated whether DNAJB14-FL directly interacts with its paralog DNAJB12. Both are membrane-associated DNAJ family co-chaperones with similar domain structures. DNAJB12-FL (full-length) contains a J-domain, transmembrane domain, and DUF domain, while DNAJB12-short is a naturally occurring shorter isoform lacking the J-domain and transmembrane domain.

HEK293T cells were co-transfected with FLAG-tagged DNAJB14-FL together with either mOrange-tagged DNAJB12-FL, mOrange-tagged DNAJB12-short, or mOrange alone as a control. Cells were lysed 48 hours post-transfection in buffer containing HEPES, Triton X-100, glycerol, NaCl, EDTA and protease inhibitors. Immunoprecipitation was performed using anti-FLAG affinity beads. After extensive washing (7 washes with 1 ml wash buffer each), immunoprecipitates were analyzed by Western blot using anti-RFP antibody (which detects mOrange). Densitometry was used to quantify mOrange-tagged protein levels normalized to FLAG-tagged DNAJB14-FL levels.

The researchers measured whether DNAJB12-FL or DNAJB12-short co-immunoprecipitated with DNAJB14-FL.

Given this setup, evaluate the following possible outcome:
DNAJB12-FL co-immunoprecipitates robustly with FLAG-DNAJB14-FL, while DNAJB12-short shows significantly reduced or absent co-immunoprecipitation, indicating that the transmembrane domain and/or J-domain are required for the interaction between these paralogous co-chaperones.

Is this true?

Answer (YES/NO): YES